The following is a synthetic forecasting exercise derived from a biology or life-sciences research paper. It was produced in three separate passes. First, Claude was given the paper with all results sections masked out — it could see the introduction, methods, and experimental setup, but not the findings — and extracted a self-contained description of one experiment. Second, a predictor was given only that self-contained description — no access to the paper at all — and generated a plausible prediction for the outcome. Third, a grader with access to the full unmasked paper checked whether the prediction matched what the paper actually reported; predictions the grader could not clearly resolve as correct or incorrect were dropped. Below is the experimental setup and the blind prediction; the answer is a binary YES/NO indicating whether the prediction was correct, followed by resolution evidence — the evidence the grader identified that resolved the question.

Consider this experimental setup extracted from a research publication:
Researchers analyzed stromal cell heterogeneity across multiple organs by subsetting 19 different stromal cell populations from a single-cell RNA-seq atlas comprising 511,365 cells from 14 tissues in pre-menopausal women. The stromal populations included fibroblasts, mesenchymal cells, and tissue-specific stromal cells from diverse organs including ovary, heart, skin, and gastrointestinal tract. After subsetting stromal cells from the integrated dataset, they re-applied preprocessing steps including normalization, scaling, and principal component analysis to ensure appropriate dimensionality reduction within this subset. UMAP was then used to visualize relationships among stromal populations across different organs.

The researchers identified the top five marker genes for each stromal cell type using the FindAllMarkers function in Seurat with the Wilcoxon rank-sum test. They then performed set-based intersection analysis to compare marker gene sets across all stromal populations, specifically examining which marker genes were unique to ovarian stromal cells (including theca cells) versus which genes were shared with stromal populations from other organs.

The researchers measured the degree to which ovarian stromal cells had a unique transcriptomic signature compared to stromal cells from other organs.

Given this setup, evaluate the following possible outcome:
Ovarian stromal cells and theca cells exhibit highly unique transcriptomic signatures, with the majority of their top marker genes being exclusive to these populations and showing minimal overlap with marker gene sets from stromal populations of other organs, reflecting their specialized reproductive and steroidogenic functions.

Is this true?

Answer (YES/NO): NO